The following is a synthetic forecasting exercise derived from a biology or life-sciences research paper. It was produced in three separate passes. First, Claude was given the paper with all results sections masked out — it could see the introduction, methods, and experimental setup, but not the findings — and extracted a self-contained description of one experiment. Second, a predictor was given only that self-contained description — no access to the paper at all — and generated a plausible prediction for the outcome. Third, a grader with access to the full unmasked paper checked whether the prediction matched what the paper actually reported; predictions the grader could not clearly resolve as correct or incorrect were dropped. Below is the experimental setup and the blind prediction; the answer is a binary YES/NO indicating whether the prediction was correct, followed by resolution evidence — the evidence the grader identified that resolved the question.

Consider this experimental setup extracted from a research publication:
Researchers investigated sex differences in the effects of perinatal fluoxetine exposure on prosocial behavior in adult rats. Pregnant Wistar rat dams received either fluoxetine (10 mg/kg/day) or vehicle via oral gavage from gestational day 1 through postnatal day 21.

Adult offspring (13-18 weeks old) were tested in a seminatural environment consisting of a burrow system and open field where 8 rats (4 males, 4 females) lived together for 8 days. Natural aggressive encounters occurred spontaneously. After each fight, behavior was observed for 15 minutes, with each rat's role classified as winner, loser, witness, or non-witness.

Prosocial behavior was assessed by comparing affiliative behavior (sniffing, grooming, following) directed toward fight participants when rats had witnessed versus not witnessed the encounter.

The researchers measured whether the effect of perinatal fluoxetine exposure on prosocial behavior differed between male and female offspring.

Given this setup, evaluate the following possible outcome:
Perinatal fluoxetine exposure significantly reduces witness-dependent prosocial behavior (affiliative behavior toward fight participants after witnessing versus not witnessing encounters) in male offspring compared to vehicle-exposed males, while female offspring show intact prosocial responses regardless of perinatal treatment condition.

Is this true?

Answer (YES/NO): NO